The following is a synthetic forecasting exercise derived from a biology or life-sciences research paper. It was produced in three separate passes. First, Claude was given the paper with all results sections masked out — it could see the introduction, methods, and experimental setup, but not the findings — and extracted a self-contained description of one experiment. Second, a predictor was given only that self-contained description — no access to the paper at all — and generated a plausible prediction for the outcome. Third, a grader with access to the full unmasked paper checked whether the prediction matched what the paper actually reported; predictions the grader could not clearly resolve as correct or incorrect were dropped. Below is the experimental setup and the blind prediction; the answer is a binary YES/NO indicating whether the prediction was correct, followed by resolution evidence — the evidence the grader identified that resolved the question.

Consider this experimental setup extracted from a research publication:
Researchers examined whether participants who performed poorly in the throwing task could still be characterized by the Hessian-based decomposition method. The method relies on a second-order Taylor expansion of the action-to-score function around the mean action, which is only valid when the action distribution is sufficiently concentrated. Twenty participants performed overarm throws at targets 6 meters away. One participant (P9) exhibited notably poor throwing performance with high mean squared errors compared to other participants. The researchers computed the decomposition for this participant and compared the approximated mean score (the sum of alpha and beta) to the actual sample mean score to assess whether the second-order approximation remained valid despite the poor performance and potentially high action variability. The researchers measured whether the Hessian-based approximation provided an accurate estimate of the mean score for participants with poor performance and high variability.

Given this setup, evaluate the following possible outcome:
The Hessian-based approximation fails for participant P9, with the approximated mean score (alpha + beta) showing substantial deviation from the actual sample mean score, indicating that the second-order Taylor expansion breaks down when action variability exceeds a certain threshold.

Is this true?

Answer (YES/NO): YES